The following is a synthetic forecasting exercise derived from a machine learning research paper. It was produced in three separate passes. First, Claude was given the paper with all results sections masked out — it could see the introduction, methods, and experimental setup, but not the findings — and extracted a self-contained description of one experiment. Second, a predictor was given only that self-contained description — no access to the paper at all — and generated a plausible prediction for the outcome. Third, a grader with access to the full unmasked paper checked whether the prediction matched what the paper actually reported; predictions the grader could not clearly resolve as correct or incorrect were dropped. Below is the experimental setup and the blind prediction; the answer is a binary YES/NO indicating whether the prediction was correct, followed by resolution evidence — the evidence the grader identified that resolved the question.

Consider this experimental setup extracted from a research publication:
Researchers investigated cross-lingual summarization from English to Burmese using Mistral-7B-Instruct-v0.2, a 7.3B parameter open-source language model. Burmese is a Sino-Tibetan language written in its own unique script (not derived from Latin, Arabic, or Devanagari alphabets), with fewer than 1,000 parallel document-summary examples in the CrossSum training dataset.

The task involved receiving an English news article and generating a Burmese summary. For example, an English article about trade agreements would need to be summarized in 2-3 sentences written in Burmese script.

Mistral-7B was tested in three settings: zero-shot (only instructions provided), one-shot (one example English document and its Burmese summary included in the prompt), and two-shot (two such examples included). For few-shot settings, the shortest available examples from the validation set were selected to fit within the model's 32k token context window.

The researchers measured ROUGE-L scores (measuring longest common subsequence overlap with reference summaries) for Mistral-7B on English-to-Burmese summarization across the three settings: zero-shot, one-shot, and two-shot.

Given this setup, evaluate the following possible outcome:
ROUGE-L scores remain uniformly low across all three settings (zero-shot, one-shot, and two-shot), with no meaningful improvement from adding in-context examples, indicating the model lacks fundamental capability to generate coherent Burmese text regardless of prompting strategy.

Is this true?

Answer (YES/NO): NO